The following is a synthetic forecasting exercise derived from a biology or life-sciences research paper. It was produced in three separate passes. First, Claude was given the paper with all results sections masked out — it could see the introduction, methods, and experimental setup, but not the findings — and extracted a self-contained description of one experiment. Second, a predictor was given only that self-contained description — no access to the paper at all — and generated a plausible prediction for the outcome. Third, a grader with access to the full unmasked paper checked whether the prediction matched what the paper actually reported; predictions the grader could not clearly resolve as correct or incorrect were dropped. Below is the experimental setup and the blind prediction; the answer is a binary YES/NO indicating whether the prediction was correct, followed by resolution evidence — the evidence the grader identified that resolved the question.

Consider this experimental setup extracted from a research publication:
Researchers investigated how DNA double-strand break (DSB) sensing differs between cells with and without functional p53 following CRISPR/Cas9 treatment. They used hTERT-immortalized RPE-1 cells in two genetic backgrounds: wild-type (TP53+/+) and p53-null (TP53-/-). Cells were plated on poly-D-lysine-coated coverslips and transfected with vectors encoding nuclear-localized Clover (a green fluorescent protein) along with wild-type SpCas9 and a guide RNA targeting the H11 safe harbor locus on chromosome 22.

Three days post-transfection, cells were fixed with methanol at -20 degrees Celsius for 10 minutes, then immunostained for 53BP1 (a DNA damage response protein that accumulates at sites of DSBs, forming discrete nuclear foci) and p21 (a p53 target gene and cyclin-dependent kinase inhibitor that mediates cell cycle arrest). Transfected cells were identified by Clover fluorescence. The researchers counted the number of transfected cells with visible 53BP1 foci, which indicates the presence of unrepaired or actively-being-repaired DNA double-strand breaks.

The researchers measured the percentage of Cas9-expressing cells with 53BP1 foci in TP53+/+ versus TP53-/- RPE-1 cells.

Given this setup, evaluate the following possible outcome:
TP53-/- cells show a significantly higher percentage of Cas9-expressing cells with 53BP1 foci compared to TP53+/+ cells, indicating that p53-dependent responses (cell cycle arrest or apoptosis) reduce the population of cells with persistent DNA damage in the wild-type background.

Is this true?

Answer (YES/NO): YES